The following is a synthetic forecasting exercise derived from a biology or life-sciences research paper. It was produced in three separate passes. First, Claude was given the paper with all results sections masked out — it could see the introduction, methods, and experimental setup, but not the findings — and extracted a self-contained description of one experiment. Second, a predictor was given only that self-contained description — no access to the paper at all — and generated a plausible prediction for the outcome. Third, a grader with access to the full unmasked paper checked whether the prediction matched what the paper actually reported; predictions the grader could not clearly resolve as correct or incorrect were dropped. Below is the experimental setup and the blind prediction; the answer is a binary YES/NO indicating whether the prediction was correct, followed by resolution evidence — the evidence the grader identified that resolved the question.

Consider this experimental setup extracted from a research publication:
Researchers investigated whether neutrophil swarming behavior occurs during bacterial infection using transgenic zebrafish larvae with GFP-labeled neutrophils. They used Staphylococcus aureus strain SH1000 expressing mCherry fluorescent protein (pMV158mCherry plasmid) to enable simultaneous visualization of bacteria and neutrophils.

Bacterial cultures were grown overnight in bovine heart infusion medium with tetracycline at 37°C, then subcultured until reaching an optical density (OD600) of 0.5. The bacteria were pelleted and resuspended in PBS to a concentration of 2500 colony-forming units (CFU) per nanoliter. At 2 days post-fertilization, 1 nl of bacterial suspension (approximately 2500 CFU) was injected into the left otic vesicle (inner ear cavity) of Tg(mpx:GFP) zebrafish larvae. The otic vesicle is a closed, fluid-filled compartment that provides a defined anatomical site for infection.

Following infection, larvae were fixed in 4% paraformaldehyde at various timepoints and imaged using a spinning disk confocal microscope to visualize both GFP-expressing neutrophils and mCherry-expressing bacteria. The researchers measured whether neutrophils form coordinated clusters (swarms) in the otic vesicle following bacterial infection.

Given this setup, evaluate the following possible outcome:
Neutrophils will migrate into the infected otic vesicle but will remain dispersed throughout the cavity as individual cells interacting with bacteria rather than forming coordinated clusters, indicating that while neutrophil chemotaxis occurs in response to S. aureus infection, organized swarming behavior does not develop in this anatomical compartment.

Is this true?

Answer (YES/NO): NO